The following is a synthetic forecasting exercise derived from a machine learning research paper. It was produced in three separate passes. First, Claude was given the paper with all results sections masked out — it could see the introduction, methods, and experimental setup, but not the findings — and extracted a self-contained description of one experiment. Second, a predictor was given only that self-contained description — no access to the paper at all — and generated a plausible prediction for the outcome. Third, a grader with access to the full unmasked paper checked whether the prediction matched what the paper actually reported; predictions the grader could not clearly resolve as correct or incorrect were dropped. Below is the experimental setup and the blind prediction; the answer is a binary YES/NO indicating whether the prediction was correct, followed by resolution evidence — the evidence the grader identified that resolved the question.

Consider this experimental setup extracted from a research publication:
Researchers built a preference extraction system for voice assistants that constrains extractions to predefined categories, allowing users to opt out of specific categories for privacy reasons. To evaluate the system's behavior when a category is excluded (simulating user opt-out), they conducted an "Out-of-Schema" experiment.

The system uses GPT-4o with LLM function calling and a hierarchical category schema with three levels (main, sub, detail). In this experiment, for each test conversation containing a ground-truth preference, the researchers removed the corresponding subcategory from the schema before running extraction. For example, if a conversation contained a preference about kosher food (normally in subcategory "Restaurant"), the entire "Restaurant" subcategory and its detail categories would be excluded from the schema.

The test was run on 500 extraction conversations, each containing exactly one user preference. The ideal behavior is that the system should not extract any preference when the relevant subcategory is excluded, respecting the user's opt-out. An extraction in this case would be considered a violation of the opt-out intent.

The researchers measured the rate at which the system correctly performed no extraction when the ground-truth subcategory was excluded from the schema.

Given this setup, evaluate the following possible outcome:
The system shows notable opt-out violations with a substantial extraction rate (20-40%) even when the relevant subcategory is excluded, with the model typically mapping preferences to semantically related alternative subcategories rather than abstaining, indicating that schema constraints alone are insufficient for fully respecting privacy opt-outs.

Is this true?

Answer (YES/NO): YES